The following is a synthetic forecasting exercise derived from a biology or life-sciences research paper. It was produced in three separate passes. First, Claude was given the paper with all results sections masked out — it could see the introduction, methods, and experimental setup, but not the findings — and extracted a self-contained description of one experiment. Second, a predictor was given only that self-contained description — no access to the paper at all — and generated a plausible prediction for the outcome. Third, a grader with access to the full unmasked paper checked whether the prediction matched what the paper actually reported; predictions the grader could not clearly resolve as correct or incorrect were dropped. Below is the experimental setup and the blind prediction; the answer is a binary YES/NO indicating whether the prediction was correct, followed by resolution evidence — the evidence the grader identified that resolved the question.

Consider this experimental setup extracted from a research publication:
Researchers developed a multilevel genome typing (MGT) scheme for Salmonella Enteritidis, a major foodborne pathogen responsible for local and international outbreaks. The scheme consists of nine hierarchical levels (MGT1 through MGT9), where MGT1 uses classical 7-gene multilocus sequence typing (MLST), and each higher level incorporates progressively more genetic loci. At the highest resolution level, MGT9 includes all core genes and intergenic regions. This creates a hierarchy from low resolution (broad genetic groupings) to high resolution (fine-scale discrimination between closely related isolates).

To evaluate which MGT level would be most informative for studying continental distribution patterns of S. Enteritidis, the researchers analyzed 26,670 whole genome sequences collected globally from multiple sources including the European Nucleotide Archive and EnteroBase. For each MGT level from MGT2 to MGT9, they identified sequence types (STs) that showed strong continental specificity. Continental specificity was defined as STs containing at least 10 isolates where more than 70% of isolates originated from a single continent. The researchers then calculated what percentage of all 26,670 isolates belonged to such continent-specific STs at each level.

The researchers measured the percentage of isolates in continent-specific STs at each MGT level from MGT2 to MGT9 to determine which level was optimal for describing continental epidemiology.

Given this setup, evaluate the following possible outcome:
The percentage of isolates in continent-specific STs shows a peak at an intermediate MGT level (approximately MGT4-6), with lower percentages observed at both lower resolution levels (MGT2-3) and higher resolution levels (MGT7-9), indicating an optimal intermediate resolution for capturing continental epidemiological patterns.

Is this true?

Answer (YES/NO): YES